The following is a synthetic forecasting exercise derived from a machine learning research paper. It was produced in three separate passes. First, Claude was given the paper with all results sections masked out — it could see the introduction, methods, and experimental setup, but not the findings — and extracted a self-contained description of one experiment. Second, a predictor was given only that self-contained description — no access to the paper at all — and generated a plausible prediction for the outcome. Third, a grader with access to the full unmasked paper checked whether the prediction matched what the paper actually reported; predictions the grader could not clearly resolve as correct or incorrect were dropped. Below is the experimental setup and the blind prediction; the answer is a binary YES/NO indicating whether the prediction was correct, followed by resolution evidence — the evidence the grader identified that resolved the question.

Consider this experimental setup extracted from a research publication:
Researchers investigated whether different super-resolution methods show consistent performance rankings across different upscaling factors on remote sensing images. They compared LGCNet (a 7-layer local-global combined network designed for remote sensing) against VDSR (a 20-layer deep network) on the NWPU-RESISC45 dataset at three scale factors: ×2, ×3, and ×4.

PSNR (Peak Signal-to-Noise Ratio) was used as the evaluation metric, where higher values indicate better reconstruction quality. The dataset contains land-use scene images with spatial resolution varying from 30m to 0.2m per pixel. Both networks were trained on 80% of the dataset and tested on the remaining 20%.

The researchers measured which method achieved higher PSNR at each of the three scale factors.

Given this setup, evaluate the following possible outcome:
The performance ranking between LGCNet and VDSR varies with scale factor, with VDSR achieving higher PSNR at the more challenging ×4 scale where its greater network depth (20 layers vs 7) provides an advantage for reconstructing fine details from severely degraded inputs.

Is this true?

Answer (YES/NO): NO